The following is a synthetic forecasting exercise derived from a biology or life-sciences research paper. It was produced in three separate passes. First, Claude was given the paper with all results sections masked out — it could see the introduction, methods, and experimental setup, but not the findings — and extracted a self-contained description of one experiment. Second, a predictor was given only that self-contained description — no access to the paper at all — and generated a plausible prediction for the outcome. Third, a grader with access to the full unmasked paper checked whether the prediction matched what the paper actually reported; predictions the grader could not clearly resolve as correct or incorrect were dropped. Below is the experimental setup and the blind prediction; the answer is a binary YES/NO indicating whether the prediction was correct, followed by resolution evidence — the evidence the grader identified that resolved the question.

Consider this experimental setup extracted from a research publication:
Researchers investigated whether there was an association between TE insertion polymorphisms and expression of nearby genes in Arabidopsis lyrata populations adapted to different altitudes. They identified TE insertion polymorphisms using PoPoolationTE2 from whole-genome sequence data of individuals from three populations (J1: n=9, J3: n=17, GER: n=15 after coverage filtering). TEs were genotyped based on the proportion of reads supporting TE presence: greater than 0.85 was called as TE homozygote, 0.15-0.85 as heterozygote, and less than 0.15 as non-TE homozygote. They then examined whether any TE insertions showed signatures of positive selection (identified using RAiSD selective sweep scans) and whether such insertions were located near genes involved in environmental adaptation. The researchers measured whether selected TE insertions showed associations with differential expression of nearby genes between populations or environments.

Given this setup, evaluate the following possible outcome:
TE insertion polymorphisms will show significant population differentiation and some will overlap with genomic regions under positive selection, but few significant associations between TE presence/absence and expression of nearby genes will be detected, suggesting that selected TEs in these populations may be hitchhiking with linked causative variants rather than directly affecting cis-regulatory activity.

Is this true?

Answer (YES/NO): NO